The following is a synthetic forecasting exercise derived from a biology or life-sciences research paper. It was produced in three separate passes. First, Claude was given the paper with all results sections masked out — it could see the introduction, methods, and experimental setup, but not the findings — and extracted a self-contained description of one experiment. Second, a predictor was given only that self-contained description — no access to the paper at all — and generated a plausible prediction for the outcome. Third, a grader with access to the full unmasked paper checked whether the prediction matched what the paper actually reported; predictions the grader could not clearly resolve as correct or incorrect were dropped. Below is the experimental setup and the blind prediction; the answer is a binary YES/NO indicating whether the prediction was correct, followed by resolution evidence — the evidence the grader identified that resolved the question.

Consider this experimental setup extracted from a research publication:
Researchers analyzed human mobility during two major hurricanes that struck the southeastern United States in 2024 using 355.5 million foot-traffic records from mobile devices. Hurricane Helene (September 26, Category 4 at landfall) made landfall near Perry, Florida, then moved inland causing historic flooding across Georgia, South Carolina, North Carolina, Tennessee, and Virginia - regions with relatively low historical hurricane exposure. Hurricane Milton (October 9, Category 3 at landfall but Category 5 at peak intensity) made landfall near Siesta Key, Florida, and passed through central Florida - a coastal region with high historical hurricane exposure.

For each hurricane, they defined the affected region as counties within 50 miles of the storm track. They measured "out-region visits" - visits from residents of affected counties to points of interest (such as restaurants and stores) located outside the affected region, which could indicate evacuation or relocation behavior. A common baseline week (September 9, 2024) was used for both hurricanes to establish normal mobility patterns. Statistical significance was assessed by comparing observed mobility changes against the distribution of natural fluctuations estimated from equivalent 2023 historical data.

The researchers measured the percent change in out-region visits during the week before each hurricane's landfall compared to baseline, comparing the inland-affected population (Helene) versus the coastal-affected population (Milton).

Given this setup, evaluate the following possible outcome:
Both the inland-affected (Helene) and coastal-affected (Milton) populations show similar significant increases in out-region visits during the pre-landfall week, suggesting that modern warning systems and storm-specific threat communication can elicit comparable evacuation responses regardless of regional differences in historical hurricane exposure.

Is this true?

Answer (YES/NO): NO